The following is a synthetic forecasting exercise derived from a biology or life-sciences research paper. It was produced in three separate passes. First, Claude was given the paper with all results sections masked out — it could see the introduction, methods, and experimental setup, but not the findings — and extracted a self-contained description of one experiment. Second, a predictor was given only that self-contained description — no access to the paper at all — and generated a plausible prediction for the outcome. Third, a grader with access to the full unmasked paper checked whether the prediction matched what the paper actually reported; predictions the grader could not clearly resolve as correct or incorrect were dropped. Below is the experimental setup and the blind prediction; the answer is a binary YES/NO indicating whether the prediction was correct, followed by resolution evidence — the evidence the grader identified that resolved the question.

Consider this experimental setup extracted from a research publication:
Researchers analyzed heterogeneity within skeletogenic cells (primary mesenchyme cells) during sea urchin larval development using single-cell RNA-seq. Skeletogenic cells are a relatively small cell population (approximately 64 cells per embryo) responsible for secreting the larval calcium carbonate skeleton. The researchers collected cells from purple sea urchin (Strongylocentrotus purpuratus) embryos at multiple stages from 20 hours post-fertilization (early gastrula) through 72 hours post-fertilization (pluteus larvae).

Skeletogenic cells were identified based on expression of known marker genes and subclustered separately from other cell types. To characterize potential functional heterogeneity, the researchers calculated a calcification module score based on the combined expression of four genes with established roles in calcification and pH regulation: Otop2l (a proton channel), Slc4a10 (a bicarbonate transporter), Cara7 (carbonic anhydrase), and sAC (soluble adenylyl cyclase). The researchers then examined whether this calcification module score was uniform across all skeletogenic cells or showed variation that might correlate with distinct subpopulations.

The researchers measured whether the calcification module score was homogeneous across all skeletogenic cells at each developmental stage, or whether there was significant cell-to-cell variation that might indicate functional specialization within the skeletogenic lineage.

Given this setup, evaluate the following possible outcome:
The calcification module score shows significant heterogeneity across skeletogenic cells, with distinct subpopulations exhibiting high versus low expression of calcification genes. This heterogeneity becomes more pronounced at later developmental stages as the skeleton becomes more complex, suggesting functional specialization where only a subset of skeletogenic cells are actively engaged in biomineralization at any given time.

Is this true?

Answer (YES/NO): YES